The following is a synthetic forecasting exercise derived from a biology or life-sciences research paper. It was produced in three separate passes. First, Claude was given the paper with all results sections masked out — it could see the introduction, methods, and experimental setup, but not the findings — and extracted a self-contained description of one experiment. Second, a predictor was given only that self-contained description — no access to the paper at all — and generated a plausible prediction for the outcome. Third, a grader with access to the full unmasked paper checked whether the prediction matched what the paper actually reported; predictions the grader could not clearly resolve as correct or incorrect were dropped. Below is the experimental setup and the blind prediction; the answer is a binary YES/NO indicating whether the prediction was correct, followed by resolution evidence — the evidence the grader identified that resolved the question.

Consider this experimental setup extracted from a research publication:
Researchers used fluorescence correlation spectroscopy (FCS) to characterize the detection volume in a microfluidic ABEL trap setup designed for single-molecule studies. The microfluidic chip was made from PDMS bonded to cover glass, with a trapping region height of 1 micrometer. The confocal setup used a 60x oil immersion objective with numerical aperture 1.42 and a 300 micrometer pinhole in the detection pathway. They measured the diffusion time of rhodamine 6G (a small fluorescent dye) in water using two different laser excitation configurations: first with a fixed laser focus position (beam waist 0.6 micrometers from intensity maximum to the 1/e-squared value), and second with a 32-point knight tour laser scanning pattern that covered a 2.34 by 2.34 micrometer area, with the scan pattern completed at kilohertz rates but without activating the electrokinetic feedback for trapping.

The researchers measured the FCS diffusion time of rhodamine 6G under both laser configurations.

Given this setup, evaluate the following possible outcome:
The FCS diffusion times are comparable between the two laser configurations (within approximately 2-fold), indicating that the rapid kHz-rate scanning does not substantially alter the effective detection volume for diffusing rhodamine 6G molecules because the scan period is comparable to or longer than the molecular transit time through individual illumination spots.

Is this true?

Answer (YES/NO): NO